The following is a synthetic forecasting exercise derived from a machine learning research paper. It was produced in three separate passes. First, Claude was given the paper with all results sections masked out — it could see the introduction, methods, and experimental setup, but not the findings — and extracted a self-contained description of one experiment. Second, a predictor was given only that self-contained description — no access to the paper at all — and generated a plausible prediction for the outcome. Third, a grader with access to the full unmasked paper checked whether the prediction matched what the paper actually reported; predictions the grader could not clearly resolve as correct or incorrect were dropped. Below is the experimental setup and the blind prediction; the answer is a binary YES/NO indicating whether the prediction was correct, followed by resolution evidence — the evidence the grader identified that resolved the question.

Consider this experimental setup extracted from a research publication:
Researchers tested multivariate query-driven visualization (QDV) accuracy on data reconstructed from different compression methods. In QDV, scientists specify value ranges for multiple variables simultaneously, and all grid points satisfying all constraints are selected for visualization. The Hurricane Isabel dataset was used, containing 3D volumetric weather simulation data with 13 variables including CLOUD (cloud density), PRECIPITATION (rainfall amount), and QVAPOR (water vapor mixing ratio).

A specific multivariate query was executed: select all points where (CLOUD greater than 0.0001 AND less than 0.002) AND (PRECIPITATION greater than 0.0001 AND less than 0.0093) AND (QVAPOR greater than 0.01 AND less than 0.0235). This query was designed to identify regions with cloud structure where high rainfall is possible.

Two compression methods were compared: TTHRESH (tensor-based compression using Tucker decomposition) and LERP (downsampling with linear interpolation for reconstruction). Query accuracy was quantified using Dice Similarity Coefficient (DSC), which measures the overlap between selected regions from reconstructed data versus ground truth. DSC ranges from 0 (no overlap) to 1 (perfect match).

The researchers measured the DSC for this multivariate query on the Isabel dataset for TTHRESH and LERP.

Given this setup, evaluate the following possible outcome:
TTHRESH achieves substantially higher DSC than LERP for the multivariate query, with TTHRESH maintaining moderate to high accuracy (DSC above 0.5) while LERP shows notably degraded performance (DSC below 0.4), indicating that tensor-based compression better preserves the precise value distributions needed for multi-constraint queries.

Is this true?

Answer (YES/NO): YES